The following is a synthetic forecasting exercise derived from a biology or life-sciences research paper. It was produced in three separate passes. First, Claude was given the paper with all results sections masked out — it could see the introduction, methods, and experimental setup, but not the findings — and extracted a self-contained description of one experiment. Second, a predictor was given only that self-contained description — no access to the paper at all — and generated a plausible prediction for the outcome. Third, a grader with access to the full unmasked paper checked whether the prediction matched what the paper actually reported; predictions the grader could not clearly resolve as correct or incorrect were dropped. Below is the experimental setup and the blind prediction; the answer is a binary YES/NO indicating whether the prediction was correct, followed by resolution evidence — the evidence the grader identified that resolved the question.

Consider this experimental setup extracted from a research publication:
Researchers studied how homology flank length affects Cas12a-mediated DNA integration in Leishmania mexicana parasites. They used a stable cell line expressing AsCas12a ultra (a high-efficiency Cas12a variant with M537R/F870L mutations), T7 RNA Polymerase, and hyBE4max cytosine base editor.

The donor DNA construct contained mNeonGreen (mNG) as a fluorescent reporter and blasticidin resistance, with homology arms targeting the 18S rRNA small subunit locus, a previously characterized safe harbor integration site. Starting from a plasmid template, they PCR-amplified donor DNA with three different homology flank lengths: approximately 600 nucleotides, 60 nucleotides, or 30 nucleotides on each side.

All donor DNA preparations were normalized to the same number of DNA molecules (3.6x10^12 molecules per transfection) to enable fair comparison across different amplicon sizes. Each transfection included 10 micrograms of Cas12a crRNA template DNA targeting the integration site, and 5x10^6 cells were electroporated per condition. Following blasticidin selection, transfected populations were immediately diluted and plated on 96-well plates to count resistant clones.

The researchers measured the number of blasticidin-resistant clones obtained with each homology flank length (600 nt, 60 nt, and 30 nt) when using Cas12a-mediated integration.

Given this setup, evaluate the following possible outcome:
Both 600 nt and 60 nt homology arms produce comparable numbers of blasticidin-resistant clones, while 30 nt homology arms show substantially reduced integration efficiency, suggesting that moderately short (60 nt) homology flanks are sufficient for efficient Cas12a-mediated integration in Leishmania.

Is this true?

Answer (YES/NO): NO